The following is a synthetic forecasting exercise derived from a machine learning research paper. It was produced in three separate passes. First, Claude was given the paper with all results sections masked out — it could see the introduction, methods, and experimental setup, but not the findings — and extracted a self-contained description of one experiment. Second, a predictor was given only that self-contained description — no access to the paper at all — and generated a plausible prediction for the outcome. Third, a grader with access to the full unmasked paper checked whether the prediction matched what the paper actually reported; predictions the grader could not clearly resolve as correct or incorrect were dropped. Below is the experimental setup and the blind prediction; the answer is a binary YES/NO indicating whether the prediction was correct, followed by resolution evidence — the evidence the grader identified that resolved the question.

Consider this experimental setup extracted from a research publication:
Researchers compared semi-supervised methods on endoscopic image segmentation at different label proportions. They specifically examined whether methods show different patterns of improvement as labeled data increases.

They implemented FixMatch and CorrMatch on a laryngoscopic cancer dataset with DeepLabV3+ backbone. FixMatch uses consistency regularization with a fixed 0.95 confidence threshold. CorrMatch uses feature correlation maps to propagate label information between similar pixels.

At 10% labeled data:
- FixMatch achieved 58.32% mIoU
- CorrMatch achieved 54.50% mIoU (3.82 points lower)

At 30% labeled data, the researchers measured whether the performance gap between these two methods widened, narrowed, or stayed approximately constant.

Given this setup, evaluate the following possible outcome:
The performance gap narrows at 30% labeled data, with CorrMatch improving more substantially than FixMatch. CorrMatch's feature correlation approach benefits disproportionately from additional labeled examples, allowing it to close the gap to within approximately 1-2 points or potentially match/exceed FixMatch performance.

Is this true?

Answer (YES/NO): NO